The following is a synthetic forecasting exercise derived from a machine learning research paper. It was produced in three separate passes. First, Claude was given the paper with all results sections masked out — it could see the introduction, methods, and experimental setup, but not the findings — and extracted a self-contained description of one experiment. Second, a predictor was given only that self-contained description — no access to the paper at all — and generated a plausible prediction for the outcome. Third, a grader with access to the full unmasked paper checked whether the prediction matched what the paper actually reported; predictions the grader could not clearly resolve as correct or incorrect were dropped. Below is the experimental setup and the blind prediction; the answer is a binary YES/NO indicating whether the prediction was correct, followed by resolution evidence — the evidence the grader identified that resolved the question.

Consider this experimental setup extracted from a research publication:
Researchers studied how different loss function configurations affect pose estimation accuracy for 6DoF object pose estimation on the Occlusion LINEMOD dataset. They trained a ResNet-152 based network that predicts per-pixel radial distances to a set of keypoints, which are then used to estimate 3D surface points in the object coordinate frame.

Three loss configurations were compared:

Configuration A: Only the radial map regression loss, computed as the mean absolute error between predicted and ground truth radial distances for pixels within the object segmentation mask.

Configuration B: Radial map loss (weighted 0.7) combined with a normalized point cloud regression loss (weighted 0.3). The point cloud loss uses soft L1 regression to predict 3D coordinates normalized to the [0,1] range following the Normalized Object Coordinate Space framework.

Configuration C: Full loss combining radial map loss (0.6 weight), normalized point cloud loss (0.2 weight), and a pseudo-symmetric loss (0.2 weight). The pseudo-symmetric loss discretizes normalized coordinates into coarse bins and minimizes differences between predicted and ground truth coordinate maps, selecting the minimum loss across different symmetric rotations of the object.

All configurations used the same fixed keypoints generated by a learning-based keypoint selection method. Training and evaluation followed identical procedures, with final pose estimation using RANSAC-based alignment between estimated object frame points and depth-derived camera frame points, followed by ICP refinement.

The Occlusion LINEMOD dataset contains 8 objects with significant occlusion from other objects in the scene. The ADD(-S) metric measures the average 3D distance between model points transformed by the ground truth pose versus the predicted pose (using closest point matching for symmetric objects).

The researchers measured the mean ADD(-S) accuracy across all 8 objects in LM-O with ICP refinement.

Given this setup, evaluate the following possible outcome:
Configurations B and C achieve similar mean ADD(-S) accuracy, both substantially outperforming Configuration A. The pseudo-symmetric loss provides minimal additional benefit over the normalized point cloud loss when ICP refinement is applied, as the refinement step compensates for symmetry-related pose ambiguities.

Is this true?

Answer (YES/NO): NO